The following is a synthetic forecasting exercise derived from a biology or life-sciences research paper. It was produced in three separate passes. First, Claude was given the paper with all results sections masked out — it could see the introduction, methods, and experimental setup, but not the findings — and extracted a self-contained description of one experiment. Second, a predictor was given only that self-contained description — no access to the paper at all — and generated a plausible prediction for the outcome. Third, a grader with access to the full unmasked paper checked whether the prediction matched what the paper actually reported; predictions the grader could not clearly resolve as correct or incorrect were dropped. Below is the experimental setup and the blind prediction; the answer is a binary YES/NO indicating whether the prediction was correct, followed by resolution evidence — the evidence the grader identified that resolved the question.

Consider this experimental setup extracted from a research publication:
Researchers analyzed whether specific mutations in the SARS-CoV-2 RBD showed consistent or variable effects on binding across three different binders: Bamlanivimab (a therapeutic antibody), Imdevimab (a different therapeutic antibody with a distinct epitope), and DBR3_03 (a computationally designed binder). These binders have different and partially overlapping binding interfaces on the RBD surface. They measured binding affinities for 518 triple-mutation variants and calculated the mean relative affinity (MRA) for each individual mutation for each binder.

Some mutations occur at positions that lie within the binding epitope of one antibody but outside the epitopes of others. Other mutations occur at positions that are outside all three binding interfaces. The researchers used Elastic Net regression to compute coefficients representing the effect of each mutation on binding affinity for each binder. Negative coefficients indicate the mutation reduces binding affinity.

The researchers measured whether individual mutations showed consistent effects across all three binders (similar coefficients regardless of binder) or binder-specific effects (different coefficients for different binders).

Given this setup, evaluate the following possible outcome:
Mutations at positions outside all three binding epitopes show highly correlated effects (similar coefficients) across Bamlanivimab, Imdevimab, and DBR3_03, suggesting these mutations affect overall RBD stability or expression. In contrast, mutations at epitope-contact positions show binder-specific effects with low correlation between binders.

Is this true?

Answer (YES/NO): NO